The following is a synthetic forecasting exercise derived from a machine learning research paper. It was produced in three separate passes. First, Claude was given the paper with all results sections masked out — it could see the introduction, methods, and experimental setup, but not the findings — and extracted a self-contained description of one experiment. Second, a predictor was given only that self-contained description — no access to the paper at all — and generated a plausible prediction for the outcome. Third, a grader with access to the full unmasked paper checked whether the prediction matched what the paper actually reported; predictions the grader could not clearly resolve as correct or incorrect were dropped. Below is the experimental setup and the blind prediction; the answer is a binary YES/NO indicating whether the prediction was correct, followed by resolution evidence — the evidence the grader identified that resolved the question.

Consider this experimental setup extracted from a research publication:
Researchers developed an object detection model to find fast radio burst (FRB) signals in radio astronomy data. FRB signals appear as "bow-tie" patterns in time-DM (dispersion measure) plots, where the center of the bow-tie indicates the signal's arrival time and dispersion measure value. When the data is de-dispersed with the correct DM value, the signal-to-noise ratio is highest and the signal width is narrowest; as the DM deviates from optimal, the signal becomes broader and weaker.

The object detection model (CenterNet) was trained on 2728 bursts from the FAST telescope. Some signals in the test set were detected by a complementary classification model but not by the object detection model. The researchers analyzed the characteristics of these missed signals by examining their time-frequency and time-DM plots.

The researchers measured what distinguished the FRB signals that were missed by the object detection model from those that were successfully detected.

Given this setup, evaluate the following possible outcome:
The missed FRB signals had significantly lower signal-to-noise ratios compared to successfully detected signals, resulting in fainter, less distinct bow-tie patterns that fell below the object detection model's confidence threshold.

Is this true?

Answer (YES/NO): YES